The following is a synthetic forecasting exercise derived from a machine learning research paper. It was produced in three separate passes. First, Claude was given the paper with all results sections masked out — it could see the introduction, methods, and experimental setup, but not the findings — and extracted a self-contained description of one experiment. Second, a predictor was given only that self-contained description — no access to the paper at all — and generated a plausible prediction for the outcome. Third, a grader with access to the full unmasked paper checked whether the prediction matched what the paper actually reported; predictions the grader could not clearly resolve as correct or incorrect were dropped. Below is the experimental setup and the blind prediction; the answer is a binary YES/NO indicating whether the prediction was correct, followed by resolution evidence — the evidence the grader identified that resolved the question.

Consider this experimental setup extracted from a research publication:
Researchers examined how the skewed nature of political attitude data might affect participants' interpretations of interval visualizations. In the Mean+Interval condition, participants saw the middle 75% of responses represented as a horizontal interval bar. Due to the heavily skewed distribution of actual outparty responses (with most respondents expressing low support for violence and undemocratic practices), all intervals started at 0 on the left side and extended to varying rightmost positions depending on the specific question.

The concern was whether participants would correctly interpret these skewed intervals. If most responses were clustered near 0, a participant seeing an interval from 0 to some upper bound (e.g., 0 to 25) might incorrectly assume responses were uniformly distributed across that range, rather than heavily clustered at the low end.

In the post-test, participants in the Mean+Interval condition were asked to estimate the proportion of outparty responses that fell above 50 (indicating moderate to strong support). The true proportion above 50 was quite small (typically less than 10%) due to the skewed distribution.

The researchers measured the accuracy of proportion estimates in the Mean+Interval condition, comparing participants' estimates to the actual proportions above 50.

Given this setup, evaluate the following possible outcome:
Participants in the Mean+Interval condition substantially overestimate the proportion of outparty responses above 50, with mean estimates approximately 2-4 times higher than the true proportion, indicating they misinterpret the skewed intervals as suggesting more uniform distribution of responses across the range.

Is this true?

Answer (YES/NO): NO